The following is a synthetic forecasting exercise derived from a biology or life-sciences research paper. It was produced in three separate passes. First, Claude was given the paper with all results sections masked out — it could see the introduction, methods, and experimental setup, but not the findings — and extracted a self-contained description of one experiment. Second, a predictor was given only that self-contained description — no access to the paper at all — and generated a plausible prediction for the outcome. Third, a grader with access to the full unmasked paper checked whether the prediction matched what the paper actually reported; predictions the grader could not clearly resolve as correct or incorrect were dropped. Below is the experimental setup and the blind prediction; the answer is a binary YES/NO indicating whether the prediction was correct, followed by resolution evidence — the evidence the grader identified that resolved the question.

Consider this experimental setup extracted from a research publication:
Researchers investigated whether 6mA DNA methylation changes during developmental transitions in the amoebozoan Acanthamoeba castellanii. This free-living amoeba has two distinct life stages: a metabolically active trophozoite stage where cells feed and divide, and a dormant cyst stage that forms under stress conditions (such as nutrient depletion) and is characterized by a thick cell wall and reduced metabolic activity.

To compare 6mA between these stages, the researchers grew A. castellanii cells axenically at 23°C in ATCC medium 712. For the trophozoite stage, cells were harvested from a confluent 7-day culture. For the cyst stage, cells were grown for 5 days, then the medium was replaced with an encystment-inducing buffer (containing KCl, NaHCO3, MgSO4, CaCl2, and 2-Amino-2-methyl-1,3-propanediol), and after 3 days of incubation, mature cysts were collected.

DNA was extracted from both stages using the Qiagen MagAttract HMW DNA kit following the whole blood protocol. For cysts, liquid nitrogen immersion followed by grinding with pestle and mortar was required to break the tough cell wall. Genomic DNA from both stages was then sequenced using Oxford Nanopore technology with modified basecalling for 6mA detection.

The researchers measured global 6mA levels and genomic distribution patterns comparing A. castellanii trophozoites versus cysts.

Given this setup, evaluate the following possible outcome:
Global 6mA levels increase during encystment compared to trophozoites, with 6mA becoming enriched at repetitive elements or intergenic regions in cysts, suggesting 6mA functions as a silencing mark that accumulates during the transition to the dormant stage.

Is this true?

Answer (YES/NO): NO